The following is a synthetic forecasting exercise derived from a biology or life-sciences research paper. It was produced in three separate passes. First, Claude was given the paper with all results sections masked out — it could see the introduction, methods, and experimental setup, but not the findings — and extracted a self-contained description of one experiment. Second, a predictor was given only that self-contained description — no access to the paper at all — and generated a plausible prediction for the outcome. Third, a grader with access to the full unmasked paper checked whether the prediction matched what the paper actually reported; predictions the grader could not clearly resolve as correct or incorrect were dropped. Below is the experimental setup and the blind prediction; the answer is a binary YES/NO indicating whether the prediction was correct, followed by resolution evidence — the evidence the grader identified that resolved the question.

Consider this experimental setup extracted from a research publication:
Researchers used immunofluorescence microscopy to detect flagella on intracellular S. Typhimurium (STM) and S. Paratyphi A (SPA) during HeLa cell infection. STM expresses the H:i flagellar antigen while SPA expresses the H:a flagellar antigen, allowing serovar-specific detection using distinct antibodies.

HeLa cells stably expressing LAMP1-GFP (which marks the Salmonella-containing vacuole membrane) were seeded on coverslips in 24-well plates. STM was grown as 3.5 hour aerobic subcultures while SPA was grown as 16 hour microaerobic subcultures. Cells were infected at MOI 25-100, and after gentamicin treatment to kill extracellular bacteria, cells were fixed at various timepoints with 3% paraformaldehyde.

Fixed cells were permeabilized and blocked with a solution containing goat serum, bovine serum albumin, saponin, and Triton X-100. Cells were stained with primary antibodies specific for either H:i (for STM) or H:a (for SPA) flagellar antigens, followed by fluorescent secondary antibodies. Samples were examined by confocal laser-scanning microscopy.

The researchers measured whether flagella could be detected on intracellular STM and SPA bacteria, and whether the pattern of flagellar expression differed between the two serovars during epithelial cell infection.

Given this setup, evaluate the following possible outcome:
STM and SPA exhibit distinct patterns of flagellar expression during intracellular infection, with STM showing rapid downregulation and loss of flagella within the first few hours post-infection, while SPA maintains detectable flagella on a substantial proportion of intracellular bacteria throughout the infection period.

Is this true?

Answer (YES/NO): YES